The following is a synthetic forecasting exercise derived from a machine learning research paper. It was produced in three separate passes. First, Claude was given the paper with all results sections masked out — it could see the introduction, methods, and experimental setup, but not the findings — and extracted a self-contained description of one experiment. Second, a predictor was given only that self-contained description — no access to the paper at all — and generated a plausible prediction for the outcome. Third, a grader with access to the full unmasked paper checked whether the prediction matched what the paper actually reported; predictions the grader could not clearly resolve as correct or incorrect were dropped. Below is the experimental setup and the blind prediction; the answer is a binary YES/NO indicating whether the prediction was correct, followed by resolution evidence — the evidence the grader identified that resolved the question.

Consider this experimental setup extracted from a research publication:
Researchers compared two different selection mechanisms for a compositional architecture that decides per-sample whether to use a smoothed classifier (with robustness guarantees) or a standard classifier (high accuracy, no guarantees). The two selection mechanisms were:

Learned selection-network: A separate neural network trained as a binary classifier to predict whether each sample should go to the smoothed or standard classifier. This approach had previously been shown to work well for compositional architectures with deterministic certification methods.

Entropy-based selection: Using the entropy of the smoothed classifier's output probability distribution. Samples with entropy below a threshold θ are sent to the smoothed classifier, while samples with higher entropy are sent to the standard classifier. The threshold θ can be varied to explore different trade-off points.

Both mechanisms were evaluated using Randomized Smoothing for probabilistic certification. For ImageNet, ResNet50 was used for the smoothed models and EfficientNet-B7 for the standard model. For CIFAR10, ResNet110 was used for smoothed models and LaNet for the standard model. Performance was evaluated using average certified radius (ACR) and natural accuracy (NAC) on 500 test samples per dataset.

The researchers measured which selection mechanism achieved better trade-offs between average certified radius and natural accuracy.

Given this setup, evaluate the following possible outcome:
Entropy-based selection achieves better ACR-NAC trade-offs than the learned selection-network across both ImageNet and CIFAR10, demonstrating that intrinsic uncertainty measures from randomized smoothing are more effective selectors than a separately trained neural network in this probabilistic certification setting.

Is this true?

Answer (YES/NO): NO